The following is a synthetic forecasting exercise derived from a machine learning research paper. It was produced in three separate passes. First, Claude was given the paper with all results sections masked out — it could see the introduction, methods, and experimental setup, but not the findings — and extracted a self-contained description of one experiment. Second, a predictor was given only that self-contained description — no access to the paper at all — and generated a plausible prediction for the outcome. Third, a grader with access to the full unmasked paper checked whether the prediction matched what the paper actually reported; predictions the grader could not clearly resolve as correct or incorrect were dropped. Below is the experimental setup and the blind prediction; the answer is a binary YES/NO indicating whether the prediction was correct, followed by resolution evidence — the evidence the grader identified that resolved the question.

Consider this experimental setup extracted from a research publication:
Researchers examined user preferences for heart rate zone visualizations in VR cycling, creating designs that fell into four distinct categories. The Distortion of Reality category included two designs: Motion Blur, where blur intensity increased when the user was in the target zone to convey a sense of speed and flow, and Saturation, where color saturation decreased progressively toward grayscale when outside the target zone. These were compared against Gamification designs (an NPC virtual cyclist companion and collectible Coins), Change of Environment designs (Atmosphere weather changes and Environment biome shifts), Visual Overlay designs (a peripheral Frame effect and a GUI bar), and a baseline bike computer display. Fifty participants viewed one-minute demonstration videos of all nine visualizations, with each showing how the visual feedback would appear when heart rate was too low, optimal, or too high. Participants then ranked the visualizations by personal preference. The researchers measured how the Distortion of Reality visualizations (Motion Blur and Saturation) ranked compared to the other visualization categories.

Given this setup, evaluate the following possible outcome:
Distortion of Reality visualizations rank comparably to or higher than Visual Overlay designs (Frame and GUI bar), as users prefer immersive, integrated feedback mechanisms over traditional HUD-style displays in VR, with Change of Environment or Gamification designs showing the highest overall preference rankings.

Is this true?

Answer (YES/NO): NO